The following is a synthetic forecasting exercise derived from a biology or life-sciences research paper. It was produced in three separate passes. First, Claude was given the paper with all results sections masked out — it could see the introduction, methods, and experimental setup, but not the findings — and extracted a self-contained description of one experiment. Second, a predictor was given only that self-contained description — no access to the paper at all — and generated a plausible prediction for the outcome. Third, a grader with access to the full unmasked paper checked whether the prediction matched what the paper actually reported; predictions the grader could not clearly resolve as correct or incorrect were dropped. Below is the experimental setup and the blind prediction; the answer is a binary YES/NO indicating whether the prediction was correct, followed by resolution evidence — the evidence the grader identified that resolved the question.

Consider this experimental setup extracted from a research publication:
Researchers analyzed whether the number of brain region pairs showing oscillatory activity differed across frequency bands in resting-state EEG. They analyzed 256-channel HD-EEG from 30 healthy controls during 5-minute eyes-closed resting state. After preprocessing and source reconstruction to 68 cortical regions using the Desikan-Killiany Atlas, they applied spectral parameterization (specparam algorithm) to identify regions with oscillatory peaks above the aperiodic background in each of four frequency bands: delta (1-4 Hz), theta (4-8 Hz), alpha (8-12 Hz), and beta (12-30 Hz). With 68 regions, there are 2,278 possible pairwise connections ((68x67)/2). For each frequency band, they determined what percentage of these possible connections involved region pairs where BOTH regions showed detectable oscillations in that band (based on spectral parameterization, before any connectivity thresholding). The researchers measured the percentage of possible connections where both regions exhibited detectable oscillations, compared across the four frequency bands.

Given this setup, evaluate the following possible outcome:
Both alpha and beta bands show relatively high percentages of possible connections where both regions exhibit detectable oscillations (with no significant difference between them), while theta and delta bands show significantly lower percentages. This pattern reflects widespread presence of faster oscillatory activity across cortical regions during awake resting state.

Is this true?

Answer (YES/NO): NO